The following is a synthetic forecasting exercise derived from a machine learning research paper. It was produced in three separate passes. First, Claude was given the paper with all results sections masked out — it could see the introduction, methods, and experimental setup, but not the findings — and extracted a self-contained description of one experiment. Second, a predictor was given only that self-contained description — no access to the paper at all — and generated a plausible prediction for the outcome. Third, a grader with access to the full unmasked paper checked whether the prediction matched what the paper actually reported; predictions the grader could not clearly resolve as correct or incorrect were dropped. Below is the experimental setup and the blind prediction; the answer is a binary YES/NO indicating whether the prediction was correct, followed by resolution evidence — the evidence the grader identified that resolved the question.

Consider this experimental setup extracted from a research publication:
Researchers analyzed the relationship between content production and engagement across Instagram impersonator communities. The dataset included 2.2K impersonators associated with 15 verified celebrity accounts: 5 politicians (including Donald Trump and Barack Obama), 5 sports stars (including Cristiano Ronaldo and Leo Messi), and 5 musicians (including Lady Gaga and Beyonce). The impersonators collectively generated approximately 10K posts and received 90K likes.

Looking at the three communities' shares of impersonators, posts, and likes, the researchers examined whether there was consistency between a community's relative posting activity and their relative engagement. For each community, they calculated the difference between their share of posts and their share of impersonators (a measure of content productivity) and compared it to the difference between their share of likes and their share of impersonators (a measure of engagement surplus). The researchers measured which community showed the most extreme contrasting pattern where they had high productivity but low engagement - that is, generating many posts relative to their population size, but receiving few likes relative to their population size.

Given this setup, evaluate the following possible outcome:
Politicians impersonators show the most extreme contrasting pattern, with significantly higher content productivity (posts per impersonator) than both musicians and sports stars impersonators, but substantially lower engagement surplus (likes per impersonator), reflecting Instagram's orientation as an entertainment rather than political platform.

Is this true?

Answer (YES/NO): NO